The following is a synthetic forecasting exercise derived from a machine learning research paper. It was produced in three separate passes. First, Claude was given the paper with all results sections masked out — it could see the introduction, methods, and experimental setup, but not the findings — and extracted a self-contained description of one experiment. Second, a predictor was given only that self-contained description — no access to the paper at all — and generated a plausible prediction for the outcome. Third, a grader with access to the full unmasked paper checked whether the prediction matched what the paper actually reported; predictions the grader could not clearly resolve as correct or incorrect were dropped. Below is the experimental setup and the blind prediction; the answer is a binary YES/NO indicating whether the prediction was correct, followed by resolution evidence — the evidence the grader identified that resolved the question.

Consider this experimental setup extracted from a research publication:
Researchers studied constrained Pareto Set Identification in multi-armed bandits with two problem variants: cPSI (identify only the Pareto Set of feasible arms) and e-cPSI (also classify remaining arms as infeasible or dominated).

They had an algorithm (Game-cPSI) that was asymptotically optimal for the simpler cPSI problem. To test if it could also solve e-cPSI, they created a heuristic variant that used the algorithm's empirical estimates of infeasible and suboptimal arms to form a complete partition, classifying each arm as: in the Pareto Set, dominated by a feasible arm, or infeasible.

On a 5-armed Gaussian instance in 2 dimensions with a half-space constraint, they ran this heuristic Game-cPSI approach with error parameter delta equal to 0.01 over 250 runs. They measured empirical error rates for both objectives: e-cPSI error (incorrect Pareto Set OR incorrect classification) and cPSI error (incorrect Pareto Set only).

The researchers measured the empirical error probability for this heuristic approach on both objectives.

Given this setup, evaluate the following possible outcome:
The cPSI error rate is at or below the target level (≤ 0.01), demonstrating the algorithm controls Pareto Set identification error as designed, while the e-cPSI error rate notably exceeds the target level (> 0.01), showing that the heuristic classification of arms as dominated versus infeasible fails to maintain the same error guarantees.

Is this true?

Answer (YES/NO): YES